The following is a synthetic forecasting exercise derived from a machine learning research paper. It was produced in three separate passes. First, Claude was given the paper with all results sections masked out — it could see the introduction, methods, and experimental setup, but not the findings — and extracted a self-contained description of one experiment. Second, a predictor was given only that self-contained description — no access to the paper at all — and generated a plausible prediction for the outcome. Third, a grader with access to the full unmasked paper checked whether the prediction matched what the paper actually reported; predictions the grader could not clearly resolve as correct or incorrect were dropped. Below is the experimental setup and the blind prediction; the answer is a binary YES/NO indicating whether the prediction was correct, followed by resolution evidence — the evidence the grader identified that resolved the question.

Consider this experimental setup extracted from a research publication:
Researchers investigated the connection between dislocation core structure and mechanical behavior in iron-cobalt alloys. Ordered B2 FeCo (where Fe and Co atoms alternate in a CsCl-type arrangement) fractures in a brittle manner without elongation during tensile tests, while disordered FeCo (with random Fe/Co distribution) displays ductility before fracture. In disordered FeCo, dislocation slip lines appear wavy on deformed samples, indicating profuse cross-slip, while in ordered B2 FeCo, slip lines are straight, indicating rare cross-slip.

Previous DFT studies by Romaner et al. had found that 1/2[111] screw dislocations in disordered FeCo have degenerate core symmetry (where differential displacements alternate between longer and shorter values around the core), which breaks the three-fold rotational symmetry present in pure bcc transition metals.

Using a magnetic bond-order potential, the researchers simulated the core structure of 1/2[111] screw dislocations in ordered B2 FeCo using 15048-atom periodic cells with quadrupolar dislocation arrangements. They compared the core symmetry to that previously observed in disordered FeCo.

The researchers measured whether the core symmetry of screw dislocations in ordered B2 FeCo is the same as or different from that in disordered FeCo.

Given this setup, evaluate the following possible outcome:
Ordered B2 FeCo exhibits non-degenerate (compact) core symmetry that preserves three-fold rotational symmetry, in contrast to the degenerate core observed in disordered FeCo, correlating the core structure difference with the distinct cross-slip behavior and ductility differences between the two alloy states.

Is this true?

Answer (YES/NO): NO